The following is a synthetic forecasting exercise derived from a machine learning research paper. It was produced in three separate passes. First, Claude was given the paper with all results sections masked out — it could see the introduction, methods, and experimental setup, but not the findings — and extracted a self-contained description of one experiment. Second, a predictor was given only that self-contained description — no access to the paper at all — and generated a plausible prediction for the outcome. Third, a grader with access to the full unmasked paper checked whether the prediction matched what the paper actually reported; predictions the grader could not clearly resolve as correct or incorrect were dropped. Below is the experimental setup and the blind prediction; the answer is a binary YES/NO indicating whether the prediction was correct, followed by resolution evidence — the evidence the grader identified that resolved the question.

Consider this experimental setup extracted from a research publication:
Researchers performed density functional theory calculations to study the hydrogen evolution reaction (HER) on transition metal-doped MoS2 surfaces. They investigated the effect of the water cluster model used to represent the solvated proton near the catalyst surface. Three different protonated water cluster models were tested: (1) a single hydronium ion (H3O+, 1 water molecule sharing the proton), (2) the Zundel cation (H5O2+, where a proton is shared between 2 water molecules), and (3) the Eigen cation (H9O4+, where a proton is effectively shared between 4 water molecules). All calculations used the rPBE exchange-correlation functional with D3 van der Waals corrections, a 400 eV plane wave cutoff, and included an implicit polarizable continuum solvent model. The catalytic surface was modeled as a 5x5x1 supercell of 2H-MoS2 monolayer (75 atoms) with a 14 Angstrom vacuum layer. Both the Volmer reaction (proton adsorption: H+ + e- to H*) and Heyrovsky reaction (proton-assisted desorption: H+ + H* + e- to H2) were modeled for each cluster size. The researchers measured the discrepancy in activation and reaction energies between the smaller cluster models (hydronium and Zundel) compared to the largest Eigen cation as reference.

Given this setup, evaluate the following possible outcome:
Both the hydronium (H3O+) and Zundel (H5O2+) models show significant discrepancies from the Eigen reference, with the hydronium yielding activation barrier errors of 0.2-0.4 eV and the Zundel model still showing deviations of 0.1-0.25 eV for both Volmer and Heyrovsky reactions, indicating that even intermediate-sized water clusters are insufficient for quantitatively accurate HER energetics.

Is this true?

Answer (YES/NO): NO